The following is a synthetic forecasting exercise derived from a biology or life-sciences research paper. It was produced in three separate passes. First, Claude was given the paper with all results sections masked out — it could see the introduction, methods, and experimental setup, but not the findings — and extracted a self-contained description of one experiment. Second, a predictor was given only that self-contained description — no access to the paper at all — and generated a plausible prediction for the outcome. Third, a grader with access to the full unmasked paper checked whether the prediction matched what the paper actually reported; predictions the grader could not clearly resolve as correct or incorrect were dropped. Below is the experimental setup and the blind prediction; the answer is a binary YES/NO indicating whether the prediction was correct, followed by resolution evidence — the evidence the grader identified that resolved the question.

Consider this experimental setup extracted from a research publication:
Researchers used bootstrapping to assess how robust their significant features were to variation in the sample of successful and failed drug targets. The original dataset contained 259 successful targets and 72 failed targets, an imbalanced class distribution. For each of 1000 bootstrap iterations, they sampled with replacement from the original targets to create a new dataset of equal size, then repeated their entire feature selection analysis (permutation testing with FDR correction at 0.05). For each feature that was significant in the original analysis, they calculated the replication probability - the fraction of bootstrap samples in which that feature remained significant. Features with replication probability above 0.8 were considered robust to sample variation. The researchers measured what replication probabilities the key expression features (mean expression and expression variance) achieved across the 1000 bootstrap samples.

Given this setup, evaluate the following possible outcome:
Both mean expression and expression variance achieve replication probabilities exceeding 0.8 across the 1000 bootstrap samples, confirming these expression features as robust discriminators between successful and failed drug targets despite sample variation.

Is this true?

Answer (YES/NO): YES